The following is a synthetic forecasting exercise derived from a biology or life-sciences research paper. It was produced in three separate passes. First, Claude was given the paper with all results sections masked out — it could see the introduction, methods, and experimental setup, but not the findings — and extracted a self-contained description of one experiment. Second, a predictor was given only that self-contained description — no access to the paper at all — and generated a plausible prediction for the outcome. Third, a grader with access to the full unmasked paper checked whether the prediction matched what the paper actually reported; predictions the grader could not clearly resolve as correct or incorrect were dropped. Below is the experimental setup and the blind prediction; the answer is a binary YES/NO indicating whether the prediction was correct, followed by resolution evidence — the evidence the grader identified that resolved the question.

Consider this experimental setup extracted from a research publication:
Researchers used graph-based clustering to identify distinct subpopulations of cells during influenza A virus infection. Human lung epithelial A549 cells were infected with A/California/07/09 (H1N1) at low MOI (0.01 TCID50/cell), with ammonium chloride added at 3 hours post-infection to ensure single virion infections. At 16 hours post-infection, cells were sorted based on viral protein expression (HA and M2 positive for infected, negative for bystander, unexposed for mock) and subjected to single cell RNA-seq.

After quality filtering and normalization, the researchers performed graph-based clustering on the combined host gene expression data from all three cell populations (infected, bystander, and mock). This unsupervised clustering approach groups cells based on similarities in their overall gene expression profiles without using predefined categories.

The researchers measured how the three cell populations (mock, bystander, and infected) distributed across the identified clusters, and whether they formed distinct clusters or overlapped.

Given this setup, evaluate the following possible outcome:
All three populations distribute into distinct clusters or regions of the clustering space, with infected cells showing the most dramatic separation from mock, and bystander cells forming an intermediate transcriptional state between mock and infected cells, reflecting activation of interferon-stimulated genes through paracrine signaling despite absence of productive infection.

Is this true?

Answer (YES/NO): NO